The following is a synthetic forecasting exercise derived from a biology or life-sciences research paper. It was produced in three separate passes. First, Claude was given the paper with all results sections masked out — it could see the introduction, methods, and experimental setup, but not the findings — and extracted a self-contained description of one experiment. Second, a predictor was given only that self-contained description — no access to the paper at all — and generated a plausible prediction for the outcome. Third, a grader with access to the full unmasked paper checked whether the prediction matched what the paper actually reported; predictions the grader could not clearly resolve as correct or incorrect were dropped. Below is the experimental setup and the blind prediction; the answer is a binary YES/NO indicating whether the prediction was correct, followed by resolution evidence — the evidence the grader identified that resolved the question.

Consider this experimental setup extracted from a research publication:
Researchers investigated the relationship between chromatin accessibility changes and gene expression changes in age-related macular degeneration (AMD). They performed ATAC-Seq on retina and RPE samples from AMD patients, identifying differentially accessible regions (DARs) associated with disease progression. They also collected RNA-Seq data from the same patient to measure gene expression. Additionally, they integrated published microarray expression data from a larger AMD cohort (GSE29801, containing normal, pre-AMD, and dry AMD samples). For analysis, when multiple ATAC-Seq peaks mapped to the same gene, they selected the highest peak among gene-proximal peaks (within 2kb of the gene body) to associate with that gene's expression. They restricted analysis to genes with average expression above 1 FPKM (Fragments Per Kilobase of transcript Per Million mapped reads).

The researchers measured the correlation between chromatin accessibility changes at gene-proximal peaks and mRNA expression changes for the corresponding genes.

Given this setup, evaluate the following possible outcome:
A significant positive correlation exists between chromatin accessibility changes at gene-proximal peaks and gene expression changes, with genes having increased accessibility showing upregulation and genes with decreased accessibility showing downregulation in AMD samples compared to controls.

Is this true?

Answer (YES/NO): YES